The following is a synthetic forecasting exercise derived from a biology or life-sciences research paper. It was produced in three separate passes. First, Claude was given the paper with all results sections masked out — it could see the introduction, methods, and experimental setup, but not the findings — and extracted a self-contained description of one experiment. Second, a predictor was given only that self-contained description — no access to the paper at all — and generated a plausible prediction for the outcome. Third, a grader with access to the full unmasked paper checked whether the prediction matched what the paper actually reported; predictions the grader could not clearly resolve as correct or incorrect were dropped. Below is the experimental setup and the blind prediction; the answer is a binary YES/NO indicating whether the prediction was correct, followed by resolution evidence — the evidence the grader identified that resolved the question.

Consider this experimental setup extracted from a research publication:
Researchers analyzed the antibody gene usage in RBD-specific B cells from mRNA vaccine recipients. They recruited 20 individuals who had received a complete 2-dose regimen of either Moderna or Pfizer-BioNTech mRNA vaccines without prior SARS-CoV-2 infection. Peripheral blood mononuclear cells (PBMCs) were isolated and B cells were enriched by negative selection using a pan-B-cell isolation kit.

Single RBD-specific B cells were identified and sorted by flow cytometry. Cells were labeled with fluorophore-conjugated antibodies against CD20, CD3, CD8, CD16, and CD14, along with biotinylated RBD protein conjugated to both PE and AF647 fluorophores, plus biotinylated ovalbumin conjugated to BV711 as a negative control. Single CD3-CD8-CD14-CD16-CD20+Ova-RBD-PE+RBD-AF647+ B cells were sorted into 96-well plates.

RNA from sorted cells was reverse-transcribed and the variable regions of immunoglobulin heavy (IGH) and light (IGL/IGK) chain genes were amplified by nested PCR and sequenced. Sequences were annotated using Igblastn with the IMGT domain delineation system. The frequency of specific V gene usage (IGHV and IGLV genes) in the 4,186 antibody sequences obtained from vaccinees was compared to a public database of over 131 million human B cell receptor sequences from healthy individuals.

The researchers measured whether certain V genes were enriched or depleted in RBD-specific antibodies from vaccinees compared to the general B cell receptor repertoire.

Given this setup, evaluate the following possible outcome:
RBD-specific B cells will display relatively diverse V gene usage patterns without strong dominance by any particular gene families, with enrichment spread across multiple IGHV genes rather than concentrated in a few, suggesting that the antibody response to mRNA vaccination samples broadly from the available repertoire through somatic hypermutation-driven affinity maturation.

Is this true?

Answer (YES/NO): NO